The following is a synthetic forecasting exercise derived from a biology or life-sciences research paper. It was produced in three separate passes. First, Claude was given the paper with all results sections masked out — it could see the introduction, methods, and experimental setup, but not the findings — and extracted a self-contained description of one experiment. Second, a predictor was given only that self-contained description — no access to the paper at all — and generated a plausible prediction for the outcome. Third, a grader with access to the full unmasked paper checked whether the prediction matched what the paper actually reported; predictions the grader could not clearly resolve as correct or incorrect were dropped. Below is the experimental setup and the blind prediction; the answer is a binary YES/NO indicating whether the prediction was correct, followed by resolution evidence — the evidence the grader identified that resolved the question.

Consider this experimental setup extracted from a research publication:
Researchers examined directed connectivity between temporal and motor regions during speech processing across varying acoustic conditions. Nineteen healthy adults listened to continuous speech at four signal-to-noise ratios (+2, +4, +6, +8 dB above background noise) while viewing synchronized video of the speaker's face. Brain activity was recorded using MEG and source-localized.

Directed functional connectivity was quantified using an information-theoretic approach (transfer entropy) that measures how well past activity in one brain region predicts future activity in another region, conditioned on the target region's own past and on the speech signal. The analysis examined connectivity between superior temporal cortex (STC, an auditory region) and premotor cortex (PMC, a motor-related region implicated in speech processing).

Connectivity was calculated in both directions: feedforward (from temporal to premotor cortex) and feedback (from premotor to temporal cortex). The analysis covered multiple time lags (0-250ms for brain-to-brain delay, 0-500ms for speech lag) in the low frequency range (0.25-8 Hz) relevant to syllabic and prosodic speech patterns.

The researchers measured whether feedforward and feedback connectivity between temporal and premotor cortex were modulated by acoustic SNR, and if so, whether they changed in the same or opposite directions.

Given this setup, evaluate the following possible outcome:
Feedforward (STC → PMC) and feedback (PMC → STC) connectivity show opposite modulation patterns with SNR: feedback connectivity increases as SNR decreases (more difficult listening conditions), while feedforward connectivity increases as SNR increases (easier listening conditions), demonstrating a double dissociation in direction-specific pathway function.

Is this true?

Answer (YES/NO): NO